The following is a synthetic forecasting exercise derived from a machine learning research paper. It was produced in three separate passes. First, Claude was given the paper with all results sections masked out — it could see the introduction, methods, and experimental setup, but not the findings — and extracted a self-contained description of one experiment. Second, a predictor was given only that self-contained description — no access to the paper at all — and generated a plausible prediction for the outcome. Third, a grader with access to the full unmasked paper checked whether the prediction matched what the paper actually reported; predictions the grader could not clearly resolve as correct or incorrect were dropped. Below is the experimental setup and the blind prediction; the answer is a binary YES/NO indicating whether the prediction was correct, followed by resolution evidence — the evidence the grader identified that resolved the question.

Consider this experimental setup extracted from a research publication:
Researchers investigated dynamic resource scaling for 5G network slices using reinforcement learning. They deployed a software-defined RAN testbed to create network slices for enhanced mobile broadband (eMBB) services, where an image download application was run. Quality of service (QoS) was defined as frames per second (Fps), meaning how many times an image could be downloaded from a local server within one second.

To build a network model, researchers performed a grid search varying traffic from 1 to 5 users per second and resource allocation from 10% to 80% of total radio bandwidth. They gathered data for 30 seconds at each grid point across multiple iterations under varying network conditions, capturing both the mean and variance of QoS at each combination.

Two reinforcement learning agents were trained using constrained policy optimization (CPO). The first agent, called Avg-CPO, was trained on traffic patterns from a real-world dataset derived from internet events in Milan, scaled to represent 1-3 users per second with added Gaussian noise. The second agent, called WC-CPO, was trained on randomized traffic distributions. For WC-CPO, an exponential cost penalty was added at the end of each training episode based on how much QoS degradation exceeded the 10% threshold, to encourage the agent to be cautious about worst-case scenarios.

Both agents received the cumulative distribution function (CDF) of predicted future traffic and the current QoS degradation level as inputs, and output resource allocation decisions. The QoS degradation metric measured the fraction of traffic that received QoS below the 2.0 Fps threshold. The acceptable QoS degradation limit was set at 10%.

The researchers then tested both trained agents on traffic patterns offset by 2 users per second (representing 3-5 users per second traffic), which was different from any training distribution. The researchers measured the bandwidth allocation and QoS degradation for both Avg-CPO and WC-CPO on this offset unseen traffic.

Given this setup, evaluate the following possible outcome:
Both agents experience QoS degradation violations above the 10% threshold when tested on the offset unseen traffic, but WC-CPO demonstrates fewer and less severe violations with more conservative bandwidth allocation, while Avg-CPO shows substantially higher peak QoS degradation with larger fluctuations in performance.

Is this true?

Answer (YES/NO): NO